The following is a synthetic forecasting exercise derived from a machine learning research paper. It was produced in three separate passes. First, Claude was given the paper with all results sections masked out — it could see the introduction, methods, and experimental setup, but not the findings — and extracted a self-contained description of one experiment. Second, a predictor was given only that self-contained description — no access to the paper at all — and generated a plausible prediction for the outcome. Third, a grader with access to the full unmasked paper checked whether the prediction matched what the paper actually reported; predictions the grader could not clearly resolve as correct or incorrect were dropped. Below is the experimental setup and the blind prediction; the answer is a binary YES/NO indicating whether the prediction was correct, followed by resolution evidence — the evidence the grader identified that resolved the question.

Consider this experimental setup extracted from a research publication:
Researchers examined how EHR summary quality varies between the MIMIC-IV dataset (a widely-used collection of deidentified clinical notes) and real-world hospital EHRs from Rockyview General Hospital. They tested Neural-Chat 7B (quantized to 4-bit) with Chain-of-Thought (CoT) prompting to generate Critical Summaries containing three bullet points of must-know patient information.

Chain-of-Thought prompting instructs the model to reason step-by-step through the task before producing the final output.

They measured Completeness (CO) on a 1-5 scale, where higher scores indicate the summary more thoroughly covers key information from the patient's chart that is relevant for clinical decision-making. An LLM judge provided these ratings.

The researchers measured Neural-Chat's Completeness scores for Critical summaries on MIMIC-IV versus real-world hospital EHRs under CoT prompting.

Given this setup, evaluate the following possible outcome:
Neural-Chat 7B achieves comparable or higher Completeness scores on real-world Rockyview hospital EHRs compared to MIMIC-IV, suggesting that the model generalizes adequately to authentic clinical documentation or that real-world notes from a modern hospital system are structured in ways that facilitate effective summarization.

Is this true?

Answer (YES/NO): YES